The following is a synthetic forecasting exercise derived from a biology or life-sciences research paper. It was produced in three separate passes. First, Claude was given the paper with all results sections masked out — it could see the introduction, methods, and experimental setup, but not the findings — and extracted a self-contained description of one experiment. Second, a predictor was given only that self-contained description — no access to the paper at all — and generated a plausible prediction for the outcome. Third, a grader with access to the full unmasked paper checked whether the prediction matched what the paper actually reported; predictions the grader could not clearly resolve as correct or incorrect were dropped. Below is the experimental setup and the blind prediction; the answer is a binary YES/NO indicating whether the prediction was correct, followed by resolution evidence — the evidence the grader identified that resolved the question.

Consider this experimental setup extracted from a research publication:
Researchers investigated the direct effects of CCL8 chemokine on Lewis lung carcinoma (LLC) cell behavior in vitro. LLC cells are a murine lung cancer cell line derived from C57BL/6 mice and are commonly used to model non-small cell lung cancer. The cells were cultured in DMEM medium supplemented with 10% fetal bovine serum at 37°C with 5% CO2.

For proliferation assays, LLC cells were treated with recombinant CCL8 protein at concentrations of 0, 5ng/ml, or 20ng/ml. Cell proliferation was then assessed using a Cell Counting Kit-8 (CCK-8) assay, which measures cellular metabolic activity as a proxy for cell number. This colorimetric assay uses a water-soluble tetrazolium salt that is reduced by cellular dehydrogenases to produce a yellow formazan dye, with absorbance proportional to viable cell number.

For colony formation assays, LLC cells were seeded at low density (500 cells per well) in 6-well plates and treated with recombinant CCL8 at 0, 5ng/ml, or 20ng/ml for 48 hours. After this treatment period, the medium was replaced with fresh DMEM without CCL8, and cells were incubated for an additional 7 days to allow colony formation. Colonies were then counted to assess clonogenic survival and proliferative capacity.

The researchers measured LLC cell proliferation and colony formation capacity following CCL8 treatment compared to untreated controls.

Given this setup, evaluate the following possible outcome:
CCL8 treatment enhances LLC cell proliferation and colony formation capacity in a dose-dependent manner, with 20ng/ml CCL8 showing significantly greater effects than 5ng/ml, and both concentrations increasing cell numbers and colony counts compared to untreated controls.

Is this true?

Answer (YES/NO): NO